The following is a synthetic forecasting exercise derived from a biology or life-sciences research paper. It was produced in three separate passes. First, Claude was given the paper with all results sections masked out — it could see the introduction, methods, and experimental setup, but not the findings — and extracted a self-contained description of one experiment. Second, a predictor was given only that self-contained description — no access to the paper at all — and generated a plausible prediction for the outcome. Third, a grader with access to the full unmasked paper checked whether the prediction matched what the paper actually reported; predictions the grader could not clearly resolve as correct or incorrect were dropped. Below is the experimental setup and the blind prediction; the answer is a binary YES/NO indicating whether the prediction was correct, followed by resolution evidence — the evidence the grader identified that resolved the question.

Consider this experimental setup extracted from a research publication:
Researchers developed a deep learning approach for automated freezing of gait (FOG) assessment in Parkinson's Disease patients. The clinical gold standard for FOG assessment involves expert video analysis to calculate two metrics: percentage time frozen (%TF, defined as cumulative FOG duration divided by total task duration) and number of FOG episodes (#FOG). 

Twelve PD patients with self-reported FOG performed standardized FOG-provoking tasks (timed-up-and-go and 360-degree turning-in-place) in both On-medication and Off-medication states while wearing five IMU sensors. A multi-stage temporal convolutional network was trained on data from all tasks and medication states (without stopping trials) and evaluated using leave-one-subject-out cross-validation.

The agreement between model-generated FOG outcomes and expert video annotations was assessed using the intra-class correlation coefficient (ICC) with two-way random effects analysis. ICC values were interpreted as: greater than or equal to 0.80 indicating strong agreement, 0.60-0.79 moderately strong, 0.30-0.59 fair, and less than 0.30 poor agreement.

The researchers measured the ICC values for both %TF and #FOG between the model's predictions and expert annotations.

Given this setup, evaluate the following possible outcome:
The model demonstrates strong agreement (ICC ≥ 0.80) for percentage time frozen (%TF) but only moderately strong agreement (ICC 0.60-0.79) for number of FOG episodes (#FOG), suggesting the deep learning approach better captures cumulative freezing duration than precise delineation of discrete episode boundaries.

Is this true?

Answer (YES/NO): NO